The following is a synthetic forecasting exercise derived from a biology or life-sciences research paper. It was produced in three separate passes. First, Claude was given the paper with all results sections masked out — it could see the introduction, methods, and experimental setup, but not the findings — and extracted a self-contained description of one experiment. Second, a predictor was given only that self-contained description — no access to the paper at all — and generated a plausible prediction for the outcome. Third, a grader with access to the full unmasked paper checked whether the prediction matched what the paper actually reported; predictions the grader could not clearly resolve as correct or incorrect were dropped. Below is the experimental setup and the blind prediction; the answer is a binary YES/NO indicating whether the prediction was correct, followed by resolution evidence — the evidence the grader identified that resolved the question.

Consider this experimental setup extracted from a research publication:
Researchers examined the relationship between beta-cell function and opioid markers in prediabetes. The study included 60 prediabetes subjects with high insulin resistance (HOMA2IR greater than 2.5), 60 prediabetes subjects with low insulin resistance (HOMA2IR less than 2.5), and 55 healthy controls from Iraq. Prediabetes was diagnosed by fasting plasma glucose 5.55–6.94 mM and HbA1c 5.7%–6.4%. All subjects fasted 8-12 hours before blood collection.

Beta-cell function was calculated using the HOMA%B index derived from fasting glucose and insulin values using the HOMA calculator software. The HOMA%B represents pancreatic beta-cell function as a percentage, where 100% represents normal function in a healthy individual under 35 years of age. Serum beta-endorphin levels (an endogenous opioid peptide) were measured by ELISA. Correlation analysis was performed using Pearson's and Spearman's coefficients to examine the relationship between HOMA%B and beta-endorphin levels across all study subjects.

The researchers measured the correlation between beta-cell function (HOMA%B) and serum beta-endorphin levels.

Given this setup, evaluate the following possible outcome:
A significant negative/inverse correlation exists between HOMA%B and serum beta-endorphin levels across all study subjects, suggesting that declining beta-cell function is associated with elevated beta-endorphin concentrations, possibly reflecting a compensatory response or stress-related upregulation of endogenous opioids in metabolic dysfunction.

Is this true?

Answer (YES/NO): NO